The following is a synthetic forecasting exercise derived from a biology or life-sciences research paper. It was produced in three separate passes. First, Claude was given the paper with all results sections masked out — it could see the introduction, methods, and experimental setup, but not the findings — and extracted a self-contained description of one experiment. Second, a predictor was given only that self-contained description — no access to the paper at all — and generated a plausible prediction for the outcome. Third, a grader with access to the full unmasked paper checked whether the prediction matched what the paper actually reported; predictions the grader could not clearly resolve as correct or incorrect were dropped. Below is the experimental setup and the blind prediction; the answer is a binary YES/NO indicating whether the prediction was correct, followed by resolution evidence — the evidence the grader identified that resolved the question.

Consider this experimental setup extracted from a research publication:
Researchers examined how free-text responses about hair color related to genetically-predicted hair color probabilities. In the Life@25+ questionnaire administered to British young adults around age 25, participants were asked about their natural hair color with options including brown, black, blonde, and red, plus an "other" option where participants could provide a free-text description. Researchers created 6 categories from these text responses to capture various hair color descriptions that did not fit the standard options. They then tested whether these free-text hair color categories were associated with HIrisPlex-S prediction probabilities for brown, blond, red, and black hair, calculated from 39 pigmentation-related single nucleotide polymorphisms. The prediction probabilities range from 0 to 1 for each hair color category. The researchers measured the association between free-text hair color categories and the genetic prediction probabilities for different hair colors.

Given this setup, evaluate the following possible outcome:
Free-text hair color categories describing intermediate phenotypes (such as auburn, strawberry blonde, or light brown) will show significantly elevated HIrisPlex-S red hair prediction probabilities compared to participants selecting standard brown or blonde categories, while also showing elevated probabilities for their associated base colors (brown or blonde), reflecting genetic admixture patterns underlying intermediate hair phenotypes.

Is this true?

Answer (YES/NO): NO